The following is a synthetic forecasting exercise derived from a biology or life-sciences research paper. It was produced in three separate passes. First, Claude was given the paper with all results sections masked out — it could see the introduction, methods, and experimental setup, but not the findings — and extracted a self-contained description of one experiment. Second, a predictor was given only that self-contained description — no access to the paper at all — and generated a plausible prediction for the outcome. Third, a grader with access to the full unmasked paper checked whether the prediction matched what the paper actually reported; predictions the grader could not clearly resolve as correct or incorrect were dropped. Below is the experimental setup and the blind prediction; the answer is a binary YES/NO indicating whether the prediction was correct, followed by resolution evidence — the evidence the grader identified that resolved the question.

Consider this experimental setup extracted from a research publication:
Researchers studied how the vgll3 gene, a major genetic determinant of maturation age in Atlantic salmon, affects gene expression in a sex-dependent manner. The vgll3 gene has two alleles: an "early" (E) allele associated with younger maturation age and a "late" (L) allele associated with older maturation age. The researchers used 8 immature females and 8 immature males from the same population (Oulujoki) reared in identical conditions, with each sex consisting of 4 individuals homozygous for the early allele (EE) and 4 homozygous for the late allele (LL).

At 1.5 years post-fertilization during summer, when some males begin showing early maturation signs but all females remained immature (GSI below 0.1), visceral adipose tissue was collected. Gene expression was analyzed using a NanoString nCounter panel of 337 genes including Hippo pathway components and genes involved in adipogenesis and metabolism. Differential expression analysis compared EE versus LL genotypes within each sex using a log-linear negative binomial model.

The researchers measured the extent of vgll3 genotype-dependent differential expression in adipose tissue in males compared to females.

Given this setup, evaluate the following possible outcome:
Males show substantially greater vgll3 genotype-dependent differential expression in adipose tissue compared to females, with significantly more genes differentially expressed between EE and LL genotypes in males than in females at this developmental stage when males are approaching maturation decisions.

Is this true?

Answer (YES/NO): NO